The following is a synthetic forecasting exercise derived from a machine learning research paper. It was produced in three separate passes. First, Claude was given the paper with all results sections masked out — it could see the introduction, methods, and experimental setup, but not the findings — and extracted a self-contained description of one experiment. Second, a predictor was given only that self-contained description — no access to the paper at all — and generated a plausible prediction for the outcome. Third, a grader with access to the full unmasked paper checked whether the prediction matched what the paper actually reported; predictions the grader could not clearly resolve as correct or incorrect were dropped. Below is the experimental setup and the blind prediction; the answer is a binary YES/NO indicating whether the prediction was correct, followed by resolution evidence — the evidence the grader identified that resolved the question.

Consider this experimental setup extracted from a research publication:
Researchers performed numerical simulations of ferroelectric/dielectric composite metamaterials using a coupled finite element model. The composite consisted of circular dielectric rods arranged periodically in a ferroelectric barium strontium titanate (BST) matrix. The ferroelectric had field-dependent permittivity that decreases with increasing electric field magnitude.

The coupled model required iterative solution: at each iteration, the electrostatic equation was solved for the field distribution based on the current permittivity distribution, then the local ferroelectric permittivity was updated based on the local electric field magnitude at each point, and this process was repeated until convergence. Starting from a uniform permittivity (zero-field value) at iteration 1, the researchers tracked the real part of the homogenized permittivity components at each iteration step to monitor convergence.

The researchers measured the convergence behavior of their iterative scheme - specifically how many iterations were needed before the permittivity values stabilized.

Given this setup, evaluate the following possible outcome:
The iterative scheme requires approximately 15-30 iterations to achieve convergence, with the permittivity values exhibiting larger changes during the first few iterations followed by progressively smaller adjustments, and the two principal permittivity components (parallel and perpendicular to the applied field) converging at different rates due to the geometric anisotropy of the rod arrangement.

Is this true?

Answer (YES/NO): NO